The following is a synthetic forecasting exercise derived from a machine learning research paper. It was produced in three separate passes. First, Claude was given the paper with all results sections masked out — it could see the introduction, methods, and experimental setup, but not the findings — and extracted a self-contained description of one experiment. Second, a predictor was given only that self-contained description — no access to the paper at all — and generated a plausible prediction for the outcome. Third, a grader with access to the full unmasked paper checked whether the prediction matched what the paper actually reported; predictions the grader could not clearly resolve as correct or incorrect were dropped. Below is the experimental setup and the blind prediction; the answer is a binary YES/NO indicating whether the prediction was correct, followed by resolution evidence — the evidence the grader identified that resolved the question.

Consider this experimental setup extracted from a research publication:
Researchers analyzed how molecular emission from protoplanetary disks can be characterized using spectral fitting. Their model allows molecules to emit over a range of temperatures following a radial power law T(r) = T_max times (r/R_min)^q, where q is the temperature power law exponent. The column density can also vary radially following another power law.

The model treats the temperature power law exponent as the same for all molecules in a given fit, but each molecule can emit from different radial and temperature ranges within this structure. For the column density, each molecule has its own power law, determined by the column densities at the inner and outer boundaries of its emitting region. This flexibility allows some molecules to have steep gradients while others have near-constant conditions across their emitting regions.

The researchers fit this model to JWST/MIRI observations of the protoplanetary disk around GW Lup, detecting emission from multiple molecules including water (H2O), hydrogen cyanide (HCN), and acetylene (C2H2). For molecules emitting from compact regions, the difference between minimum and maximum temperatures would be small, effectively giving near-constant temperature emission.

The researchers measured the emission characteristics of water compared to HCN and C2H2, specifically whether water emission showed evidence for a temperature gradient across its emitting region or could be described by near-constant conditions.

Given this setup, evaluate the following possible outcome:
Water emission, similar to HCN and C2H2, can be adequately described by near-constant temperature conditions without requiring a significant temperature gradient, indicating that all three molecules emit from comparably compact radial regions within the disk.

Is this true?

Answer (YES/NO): NO